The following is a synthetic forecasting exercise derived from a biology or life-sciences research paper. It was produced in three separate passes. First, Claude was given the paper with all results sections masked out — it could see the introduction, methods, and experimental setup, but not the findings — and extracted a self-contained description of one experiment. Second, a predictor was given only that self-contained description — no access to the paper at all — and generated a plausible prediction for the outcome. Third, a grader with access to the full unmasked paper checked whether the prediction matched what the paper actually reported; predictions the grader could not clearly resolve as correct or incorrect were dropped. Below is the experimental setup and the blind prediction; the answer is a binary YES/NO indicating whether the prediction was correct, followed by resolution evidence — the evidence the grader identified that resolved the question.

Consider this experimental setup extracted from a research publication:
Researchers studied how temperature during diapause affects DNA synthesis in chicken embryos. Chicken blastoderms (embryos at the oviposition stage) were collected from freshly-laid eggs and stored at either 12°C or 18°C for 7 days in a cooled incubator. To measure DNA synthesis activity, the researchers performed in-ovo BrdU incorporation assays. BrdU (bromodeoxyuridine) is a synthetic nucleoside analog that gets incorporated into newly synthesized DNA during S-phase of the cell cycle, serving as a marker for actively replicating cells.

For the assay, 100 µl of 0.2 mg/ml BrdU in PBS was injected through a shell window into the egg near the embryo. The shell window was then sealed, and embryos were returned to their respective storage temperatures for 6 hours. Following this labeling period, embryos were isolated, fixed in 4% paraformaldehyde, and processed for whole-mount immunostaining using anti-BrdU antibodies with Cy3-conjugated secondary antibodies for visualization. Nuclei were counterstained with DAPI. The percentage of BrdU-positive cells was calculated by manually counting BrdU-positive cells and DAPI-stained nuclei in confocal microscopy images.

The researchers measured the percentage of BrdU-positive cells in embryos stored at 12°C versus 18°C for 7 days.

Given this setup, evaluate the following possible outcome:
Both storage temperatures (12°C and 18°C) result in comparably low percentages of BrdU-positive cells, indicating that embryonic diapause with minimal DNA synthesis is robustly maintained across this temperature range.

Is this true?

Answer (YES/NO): NO